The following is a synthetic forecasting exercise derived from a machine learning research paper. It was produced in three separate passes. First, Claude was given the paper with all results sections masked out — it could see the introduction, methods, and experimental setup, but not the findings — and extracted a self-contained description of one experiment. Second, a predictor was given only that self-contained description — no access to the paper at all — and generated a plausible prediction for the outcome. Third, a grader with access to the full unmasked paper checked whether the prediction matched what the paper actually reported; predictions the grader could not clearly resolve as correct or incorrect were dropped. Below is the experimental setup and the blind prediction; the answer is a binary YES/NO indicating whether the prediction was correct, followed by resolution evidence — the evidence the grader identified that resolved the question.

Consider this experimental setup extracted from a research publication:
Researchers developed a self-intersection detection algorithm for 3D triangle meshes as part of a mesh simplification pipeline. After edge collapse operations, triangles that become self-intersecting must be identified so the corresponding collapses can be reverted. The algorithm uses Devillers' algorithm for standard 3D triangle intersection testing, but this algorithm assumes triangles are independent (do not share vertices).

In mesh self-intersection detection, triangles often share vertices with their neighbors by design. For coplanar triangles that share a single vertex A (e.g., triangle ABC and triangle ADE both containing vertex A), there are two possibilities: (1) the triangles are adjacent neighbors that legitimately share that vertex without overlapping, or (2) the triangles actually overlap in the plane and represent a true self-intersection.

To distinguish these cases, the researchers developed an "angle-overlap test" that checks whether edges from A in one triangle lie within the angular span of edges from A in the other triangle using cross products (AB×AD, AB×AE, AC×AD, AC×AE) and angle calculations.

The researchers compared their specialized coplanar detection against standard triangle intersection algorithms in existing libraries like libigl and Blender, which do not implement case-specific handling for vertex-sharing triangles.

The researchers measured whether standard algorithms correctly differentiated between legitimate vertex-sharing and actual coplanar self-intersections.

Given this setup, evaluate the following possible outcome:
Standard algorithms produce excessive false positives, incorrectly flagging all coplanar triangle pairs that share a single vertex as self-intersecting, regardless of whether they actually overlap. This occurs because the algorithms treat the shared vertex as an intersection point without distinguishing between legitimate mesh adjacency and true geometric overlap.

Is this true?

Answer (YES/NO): NO